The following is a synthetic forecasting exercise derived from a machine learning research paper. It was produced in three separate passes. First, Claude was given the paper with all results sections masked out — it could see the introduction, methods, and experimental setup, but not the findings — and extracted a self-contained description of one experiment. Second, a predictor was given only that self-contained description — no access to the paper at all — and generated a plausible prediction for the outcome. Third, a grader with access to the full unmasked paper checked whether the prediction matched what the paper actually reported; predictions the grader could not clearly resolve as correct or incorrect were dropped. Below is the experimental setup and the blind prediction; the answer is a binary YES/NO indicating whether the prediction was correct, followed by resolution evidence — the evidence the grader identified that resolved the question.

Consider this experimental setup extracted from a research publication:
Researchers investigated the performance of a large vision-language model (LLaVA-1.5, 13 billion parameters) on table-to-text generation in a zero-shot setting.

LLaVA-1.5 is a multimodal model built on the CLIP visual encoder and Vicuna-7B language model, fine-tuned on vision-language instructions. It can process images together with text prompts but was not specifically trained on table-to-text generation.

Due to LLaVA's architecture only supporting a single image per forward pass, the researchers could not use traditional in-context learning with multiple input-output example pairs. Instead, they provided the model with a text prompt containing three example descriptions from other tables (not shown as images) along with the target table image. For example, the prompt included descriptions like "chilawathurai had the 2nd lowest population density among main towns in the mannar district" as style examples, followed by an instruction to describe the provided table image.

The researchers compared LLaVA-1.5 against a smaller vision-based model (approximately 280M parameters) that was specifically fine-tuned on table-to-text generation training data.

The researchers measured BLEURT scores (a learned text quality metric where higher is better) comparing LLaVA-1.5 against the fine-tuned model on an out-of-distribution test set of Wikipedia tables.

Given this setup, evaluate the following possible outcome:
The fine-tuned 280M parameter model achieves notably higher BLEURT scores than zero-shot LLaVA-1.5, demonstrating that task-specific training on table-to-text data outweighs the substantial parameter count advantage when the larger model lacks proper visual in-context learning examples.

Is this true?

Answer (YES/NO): NO